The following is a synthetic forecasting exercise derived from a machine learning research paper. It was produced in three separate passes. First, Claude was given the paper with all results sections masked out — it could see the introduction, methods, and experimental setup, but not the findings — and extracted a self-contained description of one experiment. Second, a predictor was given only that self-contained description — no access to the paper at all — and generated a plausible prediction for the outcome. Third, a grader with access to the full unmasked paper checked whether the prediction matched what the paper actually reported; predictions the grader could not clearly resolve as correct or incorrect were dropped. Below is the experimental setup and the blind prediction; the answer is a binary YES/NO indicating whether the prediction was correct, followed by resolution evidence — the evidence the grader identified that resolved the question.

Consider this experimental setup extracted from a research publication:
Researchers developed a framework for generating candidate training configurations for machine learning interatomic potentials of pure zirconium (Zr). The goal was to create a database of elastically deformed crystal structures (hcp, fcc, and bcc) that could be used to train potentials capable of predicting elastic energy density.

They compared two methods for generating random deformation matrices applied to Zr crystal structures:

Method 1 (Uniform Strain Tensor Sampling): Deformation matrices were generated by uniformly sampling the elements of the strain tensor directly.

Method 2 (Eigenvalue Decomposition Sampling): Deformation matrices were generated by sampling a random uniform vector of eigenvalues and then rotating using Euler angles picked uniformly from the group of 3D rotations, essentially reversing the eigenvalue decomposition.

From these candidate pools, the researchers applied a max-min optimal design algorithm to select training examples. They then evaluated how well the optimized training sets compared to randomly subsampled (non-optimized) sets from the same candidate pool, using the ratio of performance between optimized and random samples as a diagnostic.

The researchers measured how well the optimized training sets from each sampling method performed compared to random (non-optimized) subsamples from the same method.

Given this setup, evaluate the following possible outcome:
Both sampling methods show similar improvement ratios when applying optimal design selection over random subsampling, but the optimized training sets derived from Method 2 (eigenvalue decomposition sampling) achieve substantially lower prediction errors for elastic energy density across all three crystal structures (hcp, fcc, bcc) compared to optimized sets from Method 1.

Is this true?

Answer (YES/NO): NO